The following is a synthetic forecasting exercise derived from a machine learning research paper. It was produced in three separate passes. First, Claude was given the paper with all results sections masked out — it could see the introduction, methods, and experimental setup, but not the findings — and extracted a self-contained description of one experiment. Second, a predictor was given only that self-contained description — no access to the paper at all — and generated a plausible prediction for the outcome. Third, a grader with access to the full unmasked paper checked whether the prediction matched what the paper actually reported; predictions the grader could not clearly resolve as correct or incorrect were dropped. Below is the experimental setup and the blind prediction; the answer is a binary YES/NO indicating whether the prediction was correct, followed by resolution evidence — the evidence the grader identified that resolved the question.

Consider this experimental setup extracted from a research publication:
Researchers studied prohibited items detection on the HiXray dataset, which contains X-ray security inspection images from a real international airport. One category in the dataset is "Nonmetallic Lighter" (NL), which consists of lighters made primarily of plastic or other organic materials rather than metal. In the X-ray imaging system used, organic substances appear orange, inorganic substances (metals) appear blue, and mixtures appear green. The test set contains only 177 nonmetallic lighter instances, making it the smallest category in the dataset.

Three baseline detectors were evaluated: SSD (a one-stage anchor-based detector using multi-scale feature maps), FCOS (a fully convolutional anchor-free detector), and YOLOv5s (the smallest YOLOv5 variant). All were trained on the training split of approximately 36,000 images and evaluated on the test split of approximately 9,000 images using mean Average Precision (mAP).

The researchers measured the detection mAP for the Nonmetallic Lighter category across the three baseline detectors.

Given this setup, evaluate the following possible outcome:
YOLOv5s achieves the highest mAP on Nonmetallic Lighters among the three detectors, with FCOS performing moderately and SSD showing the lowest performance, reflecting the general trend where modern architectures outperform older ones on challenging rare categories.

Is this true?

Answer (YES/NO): YES